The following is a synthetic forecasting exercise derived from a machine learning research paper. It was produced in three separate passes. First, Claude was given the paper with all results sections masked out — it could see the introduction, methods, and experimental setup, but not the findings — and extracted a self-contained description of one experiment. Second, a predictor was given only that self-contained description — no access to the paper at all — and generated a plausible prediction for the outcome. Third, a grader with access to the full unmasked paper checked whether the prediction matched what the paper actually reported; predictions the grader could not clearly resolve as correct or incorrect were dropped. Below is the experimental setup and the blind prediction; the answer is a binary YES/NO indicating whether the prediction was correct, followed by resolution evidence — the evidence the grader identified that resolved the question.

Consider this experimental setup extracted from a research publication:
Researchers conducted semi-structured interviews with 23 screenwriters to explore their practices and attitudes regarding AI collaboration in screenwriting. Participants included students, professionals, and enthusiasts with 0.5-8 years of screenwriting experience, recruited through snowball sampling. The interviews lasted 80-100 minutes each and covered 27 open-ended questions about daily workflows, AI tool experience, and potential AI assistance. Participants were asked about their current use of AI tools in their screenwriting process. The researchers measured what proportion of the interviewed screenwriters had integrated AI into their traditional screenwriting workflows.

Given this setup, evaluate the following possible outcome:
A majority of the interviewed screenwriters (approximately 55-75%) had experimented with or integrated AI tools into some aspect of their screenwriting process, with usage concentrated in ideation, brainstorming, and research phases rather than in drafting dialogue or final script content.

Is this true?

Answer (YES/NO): NO